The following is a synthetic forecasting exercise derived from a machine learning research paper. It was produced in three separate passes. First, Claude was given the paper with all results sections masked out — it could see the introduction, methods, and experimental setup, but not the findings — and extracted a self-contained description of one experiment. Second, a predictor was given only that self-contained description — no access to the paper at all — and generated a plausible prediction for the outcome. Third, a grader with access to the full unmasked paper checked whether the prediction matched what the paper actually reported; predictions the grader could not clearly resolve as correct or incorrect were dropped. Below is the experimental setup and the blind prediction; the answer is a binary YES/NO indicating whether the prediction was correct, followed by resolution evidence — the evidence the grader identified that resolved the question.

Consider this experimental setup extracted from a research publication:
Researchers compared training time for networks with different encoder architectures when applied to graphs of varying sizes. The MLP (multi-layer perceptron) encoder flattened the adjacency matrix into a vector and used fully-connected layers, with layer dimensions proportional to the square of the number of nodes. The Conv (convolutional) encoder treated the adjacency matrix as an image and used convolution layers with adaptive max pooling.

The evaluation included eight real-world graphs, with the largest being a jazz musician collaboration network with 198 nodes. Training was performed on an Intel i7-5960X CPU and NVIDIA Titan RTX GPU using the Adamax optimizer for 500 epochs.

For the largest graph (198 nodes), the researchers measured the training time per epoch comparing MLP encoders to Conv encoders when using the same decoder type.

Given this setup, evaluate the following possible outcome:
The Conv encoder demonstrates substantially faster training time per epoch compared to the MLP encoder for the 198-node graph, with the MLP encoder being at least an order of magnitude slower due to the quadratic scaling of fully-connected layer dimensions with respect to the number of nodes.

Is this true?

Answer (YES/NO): NO